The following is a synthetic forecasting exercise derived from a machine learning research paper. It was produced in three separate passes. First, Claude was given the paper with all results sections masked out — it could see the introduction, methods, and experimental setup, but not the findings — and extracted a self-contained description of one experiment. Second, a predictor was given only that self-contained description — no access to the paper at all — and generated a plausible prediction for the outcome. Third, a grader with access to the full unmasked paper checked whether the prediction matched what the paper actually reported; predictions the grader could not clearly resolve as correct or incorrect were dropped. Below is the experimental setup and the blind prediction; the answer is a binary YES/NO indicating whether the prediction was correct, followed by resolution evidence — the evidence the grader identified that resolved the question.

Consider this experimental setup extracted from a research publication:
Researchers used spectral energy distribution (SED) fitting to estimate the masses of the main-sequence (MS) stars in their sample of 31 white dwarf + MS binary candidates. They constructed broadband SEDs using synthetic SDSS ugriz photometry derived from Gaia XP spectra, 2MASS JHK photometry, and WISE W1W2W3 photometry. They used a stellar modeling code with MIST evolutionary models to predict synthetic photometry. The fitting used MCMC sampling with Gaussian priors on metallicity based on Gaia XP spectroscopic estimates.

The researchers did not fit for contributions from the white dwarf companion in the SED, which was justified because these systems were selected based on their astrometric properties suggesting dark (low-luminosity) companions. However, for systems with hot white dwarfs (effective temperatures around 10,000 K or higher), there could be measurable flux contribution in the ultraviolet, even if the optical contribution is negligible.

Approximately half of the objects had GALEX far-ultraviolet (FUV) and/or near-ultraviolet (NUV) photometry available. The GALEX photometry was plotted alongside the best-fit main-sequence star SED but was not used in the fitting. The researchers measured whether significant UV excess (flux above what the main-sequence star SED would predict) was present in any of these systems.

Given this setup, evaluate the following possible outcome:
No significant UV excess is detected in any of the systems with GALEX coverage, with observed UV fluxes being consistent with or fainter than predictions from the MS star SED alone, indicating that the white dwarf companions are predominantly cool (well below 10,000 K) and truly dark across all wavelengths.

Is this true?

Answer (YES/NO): NO